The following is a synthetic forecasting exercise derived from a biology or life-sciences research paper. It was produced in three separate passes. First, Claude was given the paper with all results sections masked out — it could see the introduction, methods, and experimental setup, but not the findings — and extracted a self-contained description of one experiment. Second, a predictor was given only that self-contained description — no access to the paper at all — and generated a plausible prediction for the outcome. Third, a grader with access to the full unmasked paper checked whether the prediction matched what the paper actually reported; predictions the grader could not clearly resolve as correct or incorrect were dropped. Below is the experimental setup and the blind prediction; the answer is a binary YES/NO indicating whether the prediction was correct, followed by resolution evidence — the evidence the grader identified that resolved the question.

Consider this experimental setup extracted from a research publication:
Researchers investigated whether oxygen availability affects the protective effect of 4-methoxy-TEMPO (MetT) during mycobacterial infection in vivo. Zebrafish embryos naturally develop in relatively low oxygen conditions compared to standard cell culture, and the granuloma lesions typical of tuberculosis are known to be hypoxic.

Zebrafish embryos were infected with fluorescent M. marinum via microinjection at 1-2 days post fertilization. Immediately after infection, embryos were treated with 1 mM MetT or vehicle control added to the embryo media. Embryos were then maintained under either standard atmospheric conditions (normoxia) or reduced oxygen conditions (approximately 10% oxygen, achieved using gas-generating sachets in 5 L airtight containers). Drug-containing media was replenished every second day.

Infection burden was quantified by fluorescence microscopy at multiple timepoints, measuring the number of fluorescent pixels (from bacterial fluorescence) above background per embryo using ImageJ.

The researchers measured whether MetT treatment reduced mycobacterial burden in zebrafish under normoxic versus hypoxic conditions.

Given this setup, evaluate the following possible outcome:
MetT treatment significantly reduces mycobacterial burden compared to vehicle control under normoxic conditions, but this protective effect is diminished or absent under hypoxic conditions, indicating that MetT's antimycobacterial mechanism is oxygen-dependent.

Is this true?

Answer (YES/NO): NO